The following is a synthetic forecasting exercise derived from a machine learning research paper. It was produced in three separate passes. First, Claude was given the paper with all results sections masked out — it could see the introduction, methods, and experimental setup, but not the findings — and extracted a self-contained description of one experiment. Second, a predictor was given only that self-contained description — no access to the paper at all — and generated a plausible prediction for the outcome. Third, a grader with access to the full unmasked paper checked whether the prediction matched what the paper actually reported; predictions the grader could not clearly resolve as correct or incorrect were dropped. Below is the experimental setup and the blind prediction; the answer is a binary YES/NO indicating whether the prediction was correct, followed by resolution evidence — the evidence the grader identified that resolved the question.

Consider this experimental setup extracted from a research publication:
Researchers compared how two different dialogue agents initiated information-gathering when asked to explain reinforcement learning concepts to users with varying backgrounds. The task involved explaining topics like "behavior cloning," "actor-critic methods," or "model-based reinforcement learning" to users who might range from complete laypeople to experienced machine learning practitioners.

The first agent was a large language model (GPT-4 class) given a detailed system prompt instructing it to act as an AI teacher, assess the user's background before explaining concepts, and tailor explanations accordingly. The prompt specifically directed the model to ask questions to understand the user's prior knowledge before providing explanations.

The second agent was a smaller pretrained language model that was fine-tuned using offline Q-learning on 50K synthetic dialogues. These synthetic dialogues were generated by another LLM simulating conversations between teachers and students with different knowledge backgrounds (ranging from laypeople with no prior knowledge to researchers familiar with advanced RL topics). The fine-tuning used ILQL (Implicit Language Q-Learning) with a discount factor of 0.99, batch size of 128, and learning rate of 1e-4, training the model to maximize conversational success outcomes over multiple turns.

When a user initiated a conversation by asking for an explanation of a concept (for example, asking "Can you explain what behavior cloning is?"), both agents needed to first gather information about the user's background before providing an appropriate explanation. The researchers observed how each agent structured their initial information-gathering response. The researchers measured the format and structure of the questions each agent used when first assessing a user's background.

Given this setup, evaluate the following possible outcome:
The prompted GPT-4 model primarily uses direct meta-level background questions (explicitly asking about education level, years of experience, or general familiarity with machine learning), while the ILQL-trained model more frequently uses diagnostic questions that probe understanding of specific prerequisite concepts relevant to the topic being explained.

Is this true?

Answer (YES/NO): NO